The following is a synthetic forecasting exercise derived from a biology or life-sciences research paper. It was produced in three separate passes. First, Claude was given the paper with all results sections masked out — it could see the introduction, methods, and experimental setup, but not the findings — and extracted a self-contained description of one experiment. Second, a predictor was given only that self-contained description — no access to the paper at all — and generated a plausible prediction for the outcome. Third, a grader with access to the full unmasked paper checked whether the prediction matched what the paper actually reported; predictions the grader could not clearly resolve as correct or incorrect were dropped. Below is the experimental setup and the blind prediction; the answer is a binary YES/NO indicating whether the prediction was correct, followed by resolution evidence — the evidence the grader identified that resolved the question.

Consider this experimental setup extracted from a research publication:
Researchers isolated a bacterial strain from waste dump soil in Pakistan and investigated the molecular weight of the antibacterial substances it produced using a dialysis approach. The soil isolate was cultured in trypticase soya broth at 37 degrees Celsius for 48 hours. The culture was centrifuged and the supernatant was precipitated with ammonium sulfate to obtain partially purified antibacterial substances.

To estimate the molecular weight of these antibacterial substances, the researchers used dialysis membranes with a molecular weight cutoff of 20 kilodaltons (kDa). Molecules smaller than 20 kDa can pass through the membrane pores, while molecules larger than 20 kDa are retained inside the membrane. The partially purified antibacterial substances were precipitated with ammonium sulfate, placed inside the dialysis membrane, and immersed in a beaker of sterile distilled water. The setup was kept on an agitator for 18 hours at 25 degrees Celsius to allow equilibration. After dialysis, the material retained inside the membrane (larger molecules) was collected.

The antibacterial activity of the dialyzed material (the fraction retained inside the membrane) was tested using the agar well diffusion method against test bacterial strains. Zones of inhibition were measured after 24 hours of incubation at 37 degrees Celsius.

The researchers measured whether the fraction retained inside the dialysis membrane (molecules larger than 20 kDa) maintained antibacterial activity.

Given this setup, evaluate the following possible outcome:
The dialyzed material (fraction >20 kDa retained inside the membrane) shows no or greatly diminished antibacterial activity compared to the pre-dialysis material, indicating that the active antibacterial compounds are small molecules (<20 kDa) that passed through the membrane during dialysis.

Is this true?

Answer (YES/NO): YES